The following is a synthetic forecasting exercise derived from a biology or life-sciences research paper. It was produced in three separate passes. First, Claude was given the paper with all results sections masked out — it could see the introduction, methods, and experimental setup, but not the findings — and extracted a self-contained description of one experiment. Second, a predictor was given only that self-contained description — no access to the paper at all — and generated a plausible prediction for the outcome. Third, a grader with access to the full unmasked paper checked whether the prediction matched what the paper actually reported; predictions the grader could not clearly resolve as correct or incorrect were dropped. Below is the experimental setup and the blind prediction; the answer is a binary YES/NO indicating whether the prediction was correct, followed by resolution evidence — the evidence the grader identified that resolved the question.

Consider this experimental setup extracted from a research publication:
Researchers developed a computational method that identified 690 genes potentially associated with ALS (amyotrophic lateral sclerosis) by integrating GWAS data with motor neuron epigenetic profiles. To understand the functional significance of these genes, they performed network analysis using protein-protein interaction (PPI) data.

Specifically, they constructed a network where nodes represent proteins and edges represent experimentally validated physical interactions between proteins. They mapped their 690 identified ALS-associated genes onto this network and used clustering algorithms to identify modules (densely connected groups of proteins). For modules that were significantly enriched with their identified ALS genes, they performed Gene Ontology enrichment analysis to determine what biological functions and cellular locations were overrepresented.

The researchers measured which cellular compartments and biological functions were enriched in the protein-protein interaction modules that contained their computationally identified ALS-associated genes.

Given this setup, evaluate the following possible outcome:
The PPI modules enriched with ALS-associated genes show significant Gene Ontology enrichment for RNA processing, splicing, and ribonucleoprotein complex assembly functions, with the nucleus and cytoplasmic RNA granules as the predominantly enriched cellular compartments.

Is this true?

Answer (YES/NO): NO